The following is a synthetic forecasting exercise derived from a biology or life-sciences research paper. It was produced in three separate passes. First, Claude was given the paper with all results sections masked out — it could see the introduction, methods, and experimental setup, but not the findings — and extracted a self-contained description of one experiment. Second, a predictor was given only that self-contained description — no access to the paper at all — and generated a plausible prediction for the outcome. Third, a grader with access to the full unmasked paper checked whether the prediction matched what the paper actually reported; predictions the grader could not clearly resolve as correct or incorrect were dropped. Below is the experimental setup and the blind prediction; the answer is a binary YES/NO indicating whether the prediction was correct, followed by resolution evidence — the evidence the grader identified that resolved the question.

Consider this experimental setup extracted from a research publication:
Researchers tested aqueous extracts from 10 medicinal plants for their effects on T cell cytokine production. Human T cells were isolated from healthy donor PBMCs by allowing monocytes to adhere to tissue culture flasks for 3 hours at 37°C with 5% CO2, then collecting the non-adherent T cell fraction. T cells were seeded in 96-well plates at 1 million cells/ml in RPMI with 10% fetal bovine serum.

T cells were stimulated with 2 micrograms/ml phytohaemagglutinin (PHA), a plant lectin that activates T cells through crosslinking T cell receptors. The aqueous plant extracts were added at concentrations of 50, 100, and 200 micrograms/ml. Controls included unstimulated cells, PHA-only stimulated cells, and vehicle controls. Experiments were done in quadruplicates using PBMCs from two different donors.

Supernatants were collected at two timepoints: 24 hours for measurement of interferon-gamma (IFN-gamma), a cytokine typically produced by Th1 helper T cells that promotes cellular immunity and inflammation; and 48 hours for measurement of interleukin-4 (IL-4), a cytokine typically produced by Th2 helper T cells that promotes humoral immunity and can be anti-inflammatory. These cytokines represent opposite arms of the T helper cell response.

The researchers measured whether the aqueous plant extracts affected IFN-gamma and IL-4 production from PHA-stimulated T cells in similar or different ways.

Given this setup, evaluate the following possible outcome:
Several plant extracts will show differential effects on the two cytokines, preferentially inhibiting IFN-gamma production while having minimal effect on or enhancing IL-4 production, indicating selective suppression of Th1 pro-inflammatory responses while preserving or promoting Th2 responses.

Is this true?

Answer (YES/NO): YES